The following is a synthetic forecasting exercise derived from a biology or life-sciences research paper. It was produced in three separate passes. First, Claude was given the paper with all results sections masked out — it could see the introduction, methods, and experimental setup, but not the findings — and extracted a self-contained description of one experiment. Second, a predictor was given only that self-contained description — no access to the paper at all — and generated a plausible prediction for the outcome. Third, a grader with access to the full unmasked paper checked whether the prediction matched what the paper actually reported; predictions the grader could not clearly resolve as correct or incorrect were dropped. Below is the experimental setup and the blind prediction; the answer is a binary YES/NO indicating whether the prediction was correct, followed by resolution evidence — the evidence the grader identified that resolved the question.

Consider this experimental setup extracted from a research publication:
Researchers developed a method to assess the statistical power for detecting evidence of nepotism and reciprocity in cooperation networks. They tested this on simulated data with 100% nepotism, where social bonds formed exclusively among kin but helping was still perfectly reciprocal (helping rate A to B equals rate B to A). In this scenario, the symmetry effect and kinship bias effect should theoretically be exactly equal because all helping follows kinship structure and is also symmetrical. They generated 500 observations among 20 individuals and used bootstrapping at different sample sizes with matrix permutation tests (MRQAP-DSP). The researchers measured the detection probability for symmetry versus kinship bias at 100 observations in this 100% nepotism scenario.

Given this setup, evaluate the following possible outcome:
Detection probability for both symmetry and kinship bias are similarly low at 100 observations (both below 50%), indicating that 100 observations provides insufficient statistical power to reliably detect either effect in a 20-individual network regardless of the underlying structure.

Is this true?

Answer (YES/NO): NO